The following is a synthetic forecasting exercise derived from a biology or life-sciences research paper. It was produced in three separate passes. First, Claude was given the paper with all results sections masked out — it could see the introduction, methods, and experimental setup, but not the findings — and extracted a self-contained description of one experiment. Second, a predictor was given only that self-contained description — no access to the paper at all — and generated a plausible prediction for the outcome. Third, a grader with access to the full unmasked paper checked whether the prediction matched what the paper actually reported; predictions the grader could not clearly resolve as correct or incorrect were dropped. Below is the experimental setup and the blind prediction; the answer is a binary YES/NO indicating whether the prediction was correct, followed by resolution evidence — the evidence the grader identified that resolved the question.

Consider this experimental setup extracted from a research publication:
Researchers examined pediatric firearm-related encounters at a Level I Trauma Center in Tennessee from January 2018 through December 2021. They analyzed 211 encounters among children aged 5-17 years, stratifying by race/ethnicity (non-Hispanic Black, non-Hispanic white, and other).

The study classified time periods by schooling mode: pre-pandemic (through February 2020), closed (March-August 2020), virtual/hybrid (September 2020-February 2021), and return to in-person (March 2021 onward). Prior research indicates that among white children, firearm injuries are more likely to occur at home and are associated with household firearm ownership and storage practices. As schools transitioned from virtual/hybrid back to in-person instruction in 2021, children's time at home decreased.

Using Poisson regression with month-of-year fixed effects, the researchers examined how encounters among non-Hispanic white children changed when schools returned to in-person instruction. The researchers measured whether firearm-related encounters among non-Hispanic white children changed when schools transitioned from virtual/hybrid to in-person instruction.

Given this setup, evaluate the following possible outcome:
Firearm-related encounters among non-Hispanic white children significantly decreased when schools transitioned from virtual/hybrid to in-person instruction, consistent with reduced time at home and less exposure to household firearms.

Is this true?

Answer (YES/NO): YES